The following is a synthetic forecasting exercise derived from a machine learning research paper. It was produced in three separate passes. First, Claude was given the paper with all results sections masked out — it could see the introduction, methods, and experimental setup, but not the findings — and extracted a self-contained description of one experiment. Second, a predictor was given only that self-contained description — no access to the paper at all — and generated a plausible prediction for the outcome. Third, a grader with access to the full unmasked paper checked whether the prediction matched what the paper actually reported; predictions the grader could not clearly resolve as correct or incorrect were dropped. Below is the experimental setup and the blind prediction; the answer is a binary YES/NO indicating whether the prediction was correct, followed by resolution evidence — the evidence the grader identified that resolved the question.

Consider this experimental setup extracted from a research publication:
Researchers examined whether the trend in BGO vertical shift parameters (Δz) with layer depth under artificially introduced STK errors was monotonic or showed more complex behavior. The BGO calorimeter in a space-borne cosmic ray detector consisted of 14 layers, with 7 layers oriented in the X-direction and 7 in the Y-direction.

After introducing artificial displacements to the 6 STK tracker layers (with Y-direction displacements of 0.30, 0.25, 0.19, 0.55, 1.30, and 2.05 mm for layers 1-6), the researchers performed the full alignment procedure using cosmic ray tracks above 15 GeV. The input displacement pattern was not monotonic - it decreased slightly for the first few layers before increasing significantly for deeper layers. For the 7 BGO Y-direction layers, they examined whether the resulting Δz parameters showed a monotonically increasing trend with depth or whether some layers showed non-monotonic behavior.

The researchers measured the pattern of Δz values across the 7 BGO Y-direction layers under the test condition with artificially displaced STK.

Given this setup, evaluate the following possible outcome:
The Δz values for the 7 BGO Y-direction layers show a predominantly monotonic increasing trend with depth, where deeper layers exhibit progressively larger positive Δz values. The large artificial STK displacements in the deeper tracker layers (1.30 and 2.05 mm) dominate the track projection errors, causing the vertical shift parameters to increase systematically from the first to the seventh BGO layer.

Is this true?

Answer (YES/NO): YES